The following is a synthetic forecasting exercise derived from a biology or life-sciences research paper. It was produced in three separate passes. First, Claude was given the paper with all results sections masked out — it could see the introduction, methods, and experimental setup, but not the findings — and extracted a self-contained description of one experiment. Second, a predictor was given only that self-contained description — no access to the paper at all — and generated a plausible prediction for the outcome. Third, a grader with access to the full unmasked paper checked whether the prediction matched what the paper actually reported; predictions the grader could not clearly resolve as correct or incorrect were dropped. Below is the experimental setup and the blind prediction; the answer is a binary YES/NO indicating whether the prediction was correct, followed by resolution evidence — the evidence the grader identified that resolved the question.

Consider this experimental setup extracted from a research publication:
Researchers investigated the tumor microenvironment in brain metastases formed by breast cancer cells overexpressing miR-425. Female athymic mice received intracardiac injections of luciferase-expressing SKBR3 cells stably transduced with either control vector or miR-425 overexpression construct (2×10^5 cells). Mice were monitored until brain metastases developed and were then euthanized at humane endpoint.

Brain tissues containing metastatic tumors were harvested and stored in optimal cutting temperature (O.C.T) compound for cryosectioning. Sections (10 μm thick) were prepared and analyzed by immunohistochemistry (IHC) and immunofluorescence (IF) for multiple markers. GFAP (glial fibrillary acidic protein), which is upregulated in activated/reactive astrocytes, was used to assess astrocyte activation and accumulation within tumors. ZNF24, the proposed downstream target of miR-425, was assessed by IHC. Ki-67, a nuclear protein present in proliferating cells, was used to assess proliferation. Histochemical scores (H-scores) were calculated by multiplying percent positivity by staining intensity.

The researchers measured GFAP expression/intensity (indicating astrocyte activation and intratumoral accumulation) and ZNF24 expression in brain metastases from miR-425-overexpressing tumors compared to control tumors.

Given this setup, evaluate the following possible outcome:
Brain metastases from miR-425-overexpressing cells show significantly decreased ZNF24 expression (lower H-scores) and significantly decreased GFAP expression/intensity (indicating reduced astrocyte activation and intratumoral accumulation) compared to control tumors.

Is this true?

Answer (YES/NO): NO